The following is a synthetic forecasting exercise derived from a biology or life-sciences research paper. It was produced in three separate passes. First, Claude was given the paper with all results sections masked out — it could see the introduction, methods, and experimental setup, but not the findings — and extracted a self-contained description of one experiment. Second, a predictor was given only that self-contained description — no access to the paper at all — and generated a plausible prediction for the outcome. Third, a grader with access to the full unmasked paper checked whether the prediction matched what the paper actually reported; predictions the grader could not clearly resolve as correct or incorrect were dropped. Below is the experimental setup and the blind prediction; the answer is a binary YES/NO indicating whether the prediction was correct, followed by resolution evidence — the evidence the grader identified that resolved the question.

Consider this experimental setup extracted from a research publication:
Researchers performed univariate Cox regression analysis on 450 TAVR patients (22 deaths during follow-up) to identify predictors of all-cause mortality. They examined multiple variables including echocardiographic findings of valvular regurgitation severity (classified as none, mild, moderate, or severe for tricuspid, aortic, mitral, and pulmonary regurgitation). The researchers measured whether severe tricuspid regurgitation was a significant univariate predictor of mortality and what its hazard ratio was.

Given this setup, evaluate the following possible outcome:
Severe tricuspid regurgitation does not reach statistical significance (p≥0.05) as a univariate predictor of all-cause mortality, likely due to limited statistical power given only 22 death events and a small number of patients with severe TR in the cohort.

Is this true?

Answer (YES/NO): NO